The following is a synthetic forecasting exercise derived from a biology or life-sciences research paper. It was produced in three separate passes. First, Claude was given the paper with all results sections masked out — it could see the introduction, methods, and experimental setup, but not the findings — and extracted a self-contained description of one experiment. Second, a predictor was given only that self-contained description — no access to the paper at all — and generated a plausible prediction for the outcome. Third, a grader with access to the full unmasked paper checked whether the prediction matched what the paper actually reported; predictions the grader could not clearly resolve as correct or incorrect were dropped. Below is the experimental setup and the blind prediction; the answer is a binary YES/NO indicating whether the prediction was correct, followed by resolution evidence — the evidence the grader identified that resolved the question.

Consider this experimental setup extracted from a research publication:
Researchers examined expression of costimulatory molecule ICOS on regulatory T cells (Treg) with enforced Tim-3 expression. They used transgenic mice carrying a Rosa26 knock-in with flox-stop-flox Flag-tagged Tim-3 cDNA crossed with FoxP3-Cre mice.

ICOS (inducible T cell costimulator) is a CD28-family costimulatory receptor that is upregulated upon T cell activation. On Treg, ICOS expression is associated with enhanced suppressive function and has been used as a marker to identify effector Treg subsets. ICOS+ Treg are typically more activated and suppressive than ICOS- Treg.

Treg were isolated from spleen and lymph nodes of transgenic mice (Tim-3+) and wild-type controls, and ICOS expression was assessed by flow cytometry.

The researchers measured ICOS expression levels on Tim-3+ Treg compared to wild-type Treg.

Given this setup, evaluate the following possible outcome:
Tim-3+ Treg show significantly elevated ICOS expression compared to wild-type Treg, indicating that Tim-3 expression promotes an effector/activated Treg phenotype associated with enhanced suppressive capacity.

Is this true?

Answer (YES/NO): YES